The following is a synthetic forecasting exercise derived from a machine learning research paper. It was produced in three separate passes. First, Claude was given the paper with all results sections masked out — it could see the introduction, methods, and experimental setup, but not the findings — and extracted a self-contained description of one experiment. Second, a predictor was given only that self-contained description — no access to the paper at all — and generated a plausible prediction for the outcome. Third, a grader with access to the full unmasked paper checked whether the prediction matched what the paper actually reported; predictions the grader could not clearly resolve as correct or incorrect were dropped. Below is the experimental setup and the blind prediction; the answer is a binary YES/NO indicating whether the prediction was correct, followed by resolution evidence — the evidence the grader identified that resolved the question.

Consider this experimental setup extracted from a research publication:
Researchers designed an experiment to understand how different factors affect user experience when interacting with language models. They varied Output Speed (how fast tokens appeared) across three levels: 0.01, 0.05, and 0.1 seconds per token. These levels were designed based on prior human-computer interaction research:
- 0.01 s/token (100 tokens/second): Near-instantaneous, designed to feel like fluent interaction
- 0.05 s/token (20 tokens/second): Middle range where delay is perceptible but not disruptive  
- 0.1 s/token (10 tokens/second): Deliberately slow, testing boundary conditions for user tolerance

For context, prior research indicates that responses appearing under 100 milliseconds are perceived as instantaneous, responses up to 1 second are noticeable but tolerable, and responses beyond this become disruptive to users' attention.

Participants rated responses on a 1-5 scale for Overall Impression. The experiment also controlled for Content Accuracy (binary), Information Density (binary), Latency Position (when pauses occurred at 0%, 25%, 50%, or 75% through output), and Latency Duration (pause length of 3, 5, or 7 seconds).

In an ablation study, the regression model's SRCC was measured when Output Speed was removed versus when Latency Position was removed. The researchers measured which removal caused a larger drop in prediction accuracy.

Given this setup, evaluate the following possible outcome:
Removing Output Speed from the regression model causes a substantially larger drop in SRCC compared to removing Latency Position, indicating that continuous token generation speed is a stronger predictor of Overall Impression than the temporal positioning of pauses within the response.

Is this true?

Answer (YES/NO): YES